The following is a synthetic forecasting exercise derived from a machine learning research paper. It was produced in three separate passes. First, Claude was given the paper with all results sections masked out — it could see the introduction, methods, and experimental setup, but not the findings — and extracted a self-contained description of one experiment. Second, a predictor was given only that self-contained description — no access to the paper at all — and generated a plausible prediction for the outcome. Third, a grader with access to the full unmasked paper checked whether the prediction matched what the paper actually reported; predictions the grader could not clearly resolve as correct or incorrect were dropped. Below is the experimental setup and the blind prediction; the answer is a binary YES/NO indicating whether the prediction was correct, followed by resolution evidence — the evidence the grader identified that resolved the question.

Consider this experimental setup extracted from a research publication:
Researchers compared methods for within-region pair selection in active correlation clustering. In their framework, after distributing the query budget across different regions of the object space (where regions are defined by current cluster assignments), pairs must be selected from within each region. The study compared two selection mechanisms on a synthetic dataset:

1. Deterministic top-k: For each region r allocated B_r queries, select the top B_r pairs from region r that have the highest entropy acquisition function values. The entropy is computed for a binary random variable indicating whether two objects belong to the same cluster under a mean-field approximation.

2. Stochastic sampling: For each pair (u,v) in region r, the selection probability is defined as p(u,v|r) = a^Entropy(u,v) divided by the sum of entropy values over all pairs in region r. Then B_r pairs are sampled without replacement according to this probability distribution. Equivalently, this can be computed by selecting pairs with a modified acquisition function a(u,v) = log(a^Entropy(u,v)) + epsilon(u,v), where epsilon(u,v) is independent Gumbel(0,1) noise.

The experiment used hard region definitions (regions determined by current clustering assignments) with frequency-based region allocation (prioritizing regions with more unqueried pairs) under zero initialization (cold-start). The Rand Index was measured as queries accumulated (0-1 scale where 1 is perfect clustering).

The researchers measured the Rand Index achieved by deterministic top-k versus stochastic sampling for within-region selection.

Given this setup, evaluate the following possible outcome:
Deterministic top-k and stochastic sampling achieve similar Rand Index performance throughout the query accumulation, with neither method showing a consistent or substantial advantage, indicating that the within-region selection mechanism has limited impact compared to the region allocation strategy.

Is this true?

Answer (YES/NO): NO